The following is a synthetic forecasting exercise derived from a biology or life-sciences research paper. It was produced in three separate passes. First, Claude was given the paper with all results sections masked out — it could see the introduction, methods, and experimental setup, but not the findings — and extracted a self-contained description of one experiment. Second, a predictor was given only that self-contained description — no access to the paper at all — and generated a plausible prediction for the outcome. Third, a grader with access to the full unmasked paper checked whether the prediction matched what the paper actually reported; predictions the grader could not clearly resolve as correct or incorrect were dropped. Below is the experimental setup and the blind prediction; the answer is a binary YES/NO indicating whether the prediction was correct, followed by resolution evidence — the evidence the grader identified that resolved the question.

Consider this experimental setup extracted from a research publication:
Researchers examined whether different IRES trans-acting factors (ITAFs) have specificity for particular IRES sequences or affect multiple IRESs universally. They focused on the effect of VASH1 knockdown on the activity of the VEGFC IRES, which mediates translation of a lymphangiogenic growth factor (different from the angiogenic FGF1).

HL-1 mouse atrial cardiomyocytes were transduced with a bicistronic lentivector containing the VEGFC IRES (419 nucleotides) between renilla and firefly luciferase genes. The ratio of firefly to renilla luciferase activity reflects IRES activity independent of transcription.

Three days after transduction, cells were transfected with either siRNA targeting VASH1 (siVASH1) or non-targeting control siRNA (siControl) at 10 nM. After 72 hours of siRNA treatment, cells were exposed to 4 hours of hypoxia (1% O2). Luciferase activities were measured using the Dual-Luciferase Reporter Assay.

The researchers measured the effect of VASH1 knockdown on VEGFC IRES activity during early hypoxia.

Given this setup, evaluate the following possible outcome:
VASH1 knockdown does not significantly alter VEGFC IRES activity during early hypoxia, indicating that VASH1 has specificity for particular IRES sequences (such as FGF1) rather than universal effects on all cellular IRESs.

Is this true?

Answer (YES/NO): YES